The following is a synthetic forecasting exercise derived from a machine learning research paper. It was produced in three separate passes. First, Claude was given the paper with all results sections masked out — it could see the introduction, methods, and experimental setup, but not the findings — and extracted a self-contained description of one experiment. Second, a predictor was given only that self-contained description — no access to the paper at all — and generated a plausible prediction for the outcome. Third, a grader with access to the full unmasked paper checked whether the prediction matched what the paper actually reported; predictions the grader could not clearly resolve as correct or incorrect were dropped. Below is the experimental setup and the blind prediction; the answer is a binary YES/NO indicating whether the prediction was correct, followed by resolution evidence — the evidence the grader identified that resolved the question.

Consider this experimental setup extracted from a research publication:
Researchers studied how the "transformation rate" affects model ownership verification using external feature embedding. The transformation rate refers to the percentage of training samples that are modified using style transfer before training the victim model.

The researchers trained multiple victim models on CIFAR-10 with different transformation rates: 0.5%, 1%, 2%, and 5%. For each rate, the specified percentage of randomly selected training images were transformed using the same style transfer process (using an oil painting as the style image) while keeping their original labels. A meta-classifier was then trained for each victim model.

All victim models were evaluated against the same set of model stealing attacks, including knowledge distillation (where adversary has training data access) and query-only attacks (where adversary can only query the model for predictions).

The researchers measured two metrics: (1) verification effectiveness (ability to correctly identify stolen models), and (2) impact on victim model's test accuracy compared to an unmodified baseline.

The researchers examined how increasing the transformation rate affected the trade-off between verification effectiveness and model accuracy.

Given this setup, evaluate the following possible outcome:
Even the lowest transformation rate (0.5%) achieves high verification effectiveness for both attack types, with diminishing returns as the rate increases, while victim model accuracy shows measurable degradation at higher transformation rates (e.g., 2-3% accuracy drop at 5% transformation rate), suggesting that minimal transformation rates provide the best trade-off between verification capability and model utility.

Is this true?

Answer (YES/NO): NO